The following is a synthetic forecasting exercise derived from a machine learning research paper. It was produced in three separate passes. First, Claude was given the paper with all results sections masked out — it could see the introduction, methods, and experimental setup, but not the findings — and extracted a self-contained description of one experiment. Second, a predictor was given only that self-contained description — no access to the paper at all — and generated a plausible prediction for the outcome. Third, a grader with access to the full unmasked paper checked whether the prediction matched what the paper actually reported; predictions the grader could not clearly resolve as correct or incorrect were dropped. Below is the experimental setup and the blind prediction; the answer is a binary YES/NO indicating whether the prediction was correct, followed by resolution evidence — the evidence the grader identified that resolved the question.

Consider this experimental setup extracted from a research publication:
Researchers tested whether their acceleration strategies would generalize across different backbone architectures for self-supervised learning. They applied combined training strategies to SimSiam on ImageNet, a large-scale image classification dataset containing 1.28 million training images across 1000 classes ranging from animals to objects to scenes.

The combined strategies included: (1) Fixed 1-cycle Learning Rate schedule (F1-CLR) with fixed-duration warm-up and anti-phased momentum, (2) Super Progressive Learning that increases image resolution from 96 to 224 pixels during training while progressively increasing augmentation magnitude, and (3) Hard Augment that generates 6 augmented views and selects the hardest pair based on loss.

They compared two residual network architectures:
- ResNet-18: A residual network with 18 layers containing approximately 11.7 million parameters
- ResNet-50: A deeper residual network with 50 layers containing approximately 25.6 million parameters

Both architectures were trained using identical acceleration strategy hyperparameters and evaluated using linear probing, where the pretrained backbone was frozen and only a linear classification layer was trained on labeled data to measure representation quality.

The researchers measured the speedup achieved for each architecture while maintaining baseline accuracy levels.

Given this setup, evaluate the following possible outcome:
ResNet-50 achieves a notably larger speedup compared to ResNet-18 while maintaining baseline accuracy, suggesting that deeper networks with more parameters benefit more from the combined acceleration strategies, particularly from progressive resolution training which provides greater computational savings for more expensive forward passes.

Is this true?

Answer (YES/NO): NO